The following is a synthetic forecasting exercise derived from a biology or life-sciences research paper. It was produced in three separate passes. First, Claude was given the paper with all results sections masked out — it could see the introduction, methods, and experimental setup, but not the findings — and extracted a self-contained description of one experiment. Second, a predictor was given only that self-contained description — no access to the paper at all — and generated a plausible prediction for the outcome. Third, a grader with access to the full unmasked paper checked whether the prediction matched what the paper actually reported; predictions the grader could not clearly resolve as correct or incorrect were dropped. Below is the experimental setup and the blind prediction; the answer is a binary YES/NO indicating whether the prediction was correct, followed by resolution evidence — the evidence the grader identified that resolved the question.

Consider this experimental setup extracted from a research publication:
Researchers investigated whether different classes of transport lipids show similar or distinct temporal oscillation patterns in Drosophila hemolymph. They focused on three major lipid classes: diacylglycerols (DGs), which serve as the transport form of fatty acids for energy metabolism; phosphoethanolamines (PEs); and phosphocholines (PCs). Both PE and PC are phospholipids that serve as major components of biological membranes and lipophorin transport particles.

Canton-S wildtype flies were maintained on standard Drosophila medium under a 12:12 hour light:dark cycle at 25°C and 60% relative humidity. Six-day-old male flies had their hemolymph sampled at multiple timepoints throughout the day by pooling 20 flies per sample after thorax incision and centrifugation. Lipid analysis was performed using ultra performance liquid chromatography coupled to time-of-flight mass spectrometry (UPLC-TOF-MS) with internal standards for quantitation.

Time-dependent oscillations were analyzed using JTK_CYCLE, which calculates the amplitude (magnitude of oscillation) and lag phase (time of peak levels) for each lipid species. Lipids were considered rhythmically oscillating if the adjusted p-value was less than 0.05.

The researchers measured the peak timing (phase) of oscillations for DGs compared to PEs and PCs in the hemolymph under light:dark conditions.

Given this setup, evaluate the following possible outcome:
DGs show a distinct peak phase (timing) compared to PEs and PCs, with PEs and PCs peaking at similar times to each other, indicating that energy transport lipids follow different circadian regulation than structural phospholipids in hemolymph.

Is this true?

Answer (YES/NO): NO